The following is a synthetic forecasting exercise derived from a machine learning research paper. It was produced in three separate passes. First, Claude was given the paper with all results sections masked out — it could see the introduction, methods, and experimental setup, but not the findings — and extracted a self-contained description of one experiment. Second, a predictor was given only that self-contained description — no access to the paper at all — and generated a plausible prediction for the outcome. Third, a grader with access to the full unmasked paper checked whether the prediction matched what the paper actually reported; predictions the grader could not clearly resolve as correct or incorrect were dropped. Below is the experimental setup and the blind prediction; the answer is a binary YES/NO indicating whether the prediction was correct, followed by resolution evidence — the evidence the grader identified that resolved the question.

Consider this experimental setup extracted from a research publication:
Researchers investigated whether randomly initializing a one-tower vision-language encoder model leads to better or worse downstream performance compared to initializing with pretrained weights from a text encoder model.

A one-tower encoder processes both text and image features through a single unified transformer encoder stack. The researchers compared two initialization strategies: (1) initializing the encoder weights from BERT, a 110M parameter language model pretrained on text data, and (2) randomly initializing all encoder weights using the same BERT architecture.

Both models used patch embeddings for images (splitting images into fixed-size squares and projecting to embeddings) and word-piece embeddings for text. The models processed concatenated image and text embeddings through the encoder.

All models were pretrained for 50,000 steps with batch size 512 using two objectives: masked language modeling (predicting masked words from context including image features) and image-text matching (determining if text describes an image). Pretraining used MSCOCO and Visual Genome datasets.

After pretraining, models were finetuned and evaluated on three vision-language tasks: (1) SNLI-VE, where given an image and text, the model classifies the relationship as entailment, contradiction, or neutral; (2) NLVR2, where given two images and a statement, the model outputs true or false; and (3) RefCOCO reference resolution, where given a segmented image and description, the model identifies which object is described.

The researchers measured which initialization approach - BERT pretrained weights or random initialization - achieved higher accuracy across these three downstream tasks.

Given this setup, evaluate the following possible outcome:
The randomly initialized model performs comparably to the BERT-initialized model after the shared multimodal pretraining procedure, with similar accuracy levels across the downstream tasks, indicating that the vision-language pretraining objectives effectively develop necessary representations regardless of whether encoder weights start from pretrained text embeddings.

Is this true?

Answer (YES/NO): NO